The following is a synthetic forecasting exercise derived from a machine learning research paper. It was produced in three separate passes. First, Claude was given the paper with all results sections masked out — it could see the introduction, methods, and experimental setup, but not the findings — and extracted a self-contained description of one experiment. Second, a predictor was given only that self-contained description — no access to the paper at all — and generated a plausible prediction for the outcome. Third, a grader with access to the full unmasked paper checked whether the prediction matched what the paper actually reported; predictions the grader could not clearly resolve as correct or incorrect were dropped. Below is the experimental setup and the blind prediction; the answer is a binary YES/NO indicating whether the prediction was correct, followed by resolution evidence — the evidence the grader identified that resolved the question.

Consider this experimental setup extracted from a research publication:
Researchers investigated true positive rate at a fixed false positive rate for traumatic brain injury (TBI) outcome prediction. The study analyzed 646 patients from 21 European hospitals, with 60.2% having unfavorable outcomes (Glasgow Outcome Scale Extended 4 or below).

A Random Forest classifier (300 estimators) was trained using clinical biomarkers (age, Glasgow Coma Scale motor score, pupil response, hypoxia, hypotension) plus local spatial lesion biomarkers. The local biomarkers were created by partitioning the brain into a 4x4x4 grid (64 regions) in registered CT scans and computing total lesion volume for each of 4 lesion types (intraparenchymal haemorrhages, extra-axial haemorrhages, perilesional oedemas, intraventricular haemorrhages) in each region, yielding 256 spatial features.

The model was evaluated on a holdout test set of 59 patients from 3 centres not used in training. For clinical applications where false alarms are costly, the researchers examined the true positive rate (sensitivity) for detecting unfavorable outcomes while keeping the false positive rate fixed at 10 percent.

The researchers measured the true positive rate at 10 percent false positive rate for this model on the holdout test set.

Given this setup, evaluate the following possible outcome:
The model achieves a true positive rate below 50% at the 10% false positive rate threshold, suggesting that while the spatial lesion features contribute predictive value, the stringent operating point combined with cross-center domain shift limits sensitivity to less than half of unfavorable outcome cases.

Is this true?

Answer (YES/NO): NO